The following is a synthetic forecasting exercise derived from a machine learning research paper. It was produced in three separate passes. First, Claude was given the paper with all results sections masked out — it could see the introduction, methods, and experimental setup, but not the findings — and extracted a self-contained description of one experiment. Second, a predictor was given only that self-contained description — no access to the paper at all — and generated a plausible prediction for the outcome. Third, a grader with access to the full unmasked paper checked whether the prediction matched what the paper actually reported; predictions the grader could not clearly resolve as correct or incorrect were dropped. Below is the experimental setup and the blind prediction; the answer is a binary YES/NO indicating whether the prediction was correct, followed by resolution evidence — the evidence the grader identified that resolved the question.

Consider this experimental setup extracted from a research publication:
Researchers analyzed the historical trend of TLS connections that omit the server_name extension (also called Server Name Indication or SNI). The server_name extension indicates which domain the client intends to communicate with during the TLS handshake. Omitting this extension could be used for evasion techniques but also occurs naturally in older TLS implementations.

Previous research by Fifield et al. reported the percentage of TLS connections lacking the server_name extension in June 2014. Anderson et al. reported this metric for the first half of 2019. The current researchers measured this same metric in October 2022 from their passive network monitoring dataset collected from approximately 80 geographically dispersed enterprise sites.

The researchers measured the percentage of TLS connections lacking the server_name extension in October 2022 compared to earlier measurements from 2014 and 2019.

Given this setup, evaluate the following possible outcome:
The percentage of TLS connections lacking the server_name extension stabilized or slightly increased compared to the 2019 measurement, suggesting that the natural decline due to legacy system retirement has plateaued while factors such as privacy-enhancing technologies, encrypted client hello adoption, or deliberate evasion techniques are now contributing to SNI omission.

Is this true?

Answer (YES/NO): NO